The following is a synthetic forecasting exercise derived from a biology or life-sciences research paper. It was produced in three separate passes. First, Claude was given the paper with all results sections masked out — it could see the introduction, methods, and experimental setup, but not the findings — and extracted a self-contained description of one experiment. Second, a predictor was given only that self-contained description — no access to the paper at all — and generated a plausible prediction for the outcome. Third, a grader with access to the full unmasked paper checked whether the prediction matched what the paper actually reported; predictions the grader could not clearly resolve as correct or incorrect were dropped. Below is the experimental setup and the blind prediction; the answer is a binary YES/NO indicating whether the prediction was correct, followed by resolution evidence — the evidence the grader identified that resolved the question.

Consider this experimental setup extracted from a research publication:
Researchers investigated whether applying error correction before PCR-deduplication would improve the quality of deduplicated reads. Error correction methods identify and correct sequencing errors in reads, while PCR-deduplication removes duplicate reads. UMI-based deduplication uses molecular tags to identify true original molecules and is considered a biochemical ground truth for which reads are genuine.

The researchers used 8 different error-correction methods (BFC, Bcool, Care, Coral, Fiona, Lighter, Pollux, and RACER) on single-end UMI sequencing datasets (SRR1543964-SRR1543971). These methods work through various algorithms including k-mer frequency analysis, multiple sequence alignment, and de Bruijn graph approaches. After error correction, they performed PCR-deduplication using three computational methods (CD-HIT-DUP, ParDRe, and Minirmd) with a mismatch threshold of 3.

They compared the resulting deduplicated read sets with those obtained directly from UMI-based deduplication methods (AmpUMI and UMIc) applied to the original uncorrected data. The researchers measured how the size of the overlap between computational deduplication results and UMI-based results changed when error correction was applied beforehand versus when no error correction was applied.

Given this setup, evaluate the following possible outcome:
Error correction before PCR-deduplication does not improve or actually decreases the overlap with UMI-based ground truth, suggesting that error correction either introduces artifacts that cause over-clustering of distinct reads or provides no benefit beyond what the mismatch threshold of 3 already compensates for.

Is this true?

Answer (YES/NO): YES